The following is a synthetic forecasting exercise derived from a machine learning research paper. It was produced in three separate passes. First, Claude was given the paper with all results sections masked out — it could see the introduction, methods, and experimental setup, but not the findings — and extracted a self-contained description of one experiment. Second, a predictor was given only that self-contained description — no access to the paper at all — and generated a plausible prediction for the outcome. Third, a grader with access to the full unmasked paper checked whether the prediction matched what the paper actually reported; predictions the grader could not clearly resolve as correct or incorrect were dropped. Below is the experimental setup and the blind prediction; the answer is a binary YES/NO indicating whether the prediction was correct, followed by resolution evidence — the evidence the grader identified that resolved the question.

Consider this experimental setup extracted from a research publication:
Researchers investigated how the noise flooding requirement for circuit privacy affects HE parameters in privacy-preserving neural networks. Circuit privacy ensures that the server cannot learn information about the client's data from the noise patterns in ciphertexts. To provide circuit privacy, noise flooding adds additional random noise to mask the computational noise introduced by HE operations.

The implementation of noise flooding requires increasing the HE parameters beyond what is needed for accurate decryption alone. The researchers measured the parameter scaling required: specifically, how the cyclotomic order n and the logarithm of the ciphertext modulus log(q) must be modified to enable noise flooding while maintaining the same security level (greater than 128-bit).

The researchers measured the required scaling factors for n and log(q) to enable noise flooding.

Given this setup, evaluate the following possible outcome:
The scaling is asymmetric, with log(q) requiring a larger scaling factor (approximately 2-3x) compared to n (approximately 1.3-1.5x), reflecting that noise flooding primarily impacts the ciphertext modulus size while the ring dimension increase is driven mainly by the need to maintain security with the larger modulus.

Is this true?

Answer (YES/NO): NO